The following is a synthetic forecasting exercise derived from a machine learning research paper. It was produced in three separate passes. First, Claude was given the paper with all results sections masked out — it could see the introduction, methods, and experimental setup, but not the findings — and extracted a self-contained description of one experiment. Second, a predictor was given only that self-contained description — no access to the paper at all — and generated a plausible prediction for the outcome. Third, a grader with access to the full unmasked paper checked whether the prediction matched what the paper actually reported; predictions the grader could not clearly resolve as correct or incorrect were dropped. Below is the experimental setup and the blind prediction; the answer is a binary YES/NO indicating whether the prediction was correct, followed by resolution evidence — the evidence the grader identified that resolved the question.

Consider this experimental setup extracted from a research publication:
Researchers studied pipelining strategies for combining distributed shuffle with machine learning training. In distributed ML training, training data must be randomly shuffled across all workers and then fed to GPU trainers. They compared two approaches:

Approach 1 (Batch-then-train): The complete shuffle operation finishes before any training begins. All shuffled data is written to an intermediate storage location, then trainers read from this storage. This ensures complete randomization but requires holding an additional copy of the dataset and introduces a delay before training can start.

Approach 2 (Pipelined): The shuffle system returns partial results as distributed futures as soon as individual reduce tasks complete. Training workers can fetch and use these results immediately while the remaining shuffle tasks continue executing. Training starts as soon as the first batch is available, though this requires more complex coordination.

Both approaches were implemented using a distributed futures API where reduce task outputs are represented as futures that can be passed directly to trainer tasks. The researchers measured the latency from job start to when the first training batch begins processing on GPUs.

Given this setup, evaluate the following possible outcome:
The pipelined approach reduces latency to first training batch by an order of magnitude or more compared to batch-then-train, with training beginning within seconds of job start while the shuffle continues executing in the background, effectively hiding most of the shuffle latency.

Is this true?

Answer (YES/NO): NO